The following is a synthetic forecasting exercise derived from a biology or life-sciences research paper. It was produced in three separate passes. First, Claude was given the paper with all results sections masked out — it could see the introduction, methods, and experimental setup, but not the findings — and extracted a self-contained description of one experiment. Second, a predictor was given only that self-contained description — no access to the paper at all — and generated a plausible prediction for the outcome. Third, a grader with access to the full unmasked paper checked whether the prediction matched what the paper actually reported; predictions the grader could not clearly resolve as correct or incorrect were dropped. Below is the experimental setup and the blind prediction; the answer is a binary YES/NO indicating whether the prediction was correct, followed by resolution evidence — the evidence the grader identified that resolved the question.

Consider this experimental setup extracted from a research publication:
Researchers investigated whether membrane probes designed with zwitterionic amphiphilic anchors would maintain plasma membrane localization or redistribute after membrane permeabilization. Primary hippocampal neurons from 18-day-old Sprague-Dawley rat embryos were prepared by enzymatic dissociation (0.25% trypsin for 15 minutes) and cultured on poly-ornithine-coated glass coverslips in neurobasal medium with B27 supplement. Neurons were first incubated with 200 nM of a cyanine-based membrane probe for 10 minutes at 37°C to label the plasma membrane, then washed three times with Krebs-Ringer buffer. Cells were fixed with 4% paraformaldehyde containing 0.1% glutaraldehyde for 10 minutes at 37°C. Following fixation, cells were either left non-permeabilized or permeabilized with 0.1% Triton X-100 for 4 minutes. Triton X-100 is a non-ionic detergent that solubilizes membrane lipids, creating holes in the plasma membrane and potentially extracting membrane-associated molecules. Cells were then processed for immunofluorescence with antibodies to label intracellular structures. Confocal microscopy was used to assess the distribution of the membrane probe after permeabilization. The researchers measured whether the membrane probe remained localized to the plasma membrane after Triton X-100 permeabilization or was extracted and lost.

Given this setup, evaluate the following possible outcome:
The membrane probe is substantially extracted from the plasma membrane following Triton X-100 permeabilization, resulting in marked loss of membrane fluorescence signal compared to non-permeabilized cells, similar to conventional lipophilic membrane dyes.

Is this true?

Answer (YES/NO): NO